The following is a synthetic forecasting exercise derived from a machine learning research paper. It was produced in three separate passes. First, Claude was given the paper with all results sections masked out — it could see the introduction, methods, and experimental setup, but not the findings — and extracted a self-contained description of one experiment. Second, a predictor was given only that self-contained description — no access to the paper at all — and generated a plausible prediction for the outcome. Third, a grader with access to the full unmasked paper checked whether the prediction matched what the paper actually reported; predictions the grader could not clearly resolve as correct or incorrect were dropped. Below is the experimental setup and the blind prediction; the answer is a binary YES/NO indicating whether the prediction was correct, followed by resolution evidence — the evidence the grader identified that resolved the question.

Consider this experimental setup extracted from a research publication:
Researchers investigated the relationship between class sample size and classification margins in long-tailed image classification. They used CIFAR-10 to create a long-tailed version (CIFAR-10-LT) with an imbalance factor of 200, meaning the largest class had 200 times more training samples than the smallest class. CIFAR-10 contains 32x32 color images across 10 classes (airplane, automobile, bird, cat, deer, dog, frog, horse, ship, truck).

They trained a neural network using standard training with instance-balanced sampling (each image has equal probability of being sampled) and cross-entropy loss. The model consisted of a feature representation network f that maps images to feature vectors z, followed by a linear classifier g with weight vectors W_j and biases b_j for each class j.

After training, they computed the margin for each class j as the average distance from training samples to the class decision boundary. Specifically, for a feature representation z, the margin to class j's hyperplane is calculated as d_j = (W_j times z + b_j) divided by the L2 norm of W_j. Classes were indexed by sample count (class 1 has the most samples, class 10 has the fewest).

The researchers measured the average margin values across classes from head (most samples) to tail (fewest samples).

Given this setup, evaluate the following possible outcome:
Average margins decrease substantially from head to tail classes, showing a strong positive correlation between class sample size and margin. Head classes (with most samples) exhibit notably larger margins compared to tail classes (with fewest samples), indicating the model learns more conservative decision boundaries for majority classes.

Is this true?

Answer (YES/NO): YES